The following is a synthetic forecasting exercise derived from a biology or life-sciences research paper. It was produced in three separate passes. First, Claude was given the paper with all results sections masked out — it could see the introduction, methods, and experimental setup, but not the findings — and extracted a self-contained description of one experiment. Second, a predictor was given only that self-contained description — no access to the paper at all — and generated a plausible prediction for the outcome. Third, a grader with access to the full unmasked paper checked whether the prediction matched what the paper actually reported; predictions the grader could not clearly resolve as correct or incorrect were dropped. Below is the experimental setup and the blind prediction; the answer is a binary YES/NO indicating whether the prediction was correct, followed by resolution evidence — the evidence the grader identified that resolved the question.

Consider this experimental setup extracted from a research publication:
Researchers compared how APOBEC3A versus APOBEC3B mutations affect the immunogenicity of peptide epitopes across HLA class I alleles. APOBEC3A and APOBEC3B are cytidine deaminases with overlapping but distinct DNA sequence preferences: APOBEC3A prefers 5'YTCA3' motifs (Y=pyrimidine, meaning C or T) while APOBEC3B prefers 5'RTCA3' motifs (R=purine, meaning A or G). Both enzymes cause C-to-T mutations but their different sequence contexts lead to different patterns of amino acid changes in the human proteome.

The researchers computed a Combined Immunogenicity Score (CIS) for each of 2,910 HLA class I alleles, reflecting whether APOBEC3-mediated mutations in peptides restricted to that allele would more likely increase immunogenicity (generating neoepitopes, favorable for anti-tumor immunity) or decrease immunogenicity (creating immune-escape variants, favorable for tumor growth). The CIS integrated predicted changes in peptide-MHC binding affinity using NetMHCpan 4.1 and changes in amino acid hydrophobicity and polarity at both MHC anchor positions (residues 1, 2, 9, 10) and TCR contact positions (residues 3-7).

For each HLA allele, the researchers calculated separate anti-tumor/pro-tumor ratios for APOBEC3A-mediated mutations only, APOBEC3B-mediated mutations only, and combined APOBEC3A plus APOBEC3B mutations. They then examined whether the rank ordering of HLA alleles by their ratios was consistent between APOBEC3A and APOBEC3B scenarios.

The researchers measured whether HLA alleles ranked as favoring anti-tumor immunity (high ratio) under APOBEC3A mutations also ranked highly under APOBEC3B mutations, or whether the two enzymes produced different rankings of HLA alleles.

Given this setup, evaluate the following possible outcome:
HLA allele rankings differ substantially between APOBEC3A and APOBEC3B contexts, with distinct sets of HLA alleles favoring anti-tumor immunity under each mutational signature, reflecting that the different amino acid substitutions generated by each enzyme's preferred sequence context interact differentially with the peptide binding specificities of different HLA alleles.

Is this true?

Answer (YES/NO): YES